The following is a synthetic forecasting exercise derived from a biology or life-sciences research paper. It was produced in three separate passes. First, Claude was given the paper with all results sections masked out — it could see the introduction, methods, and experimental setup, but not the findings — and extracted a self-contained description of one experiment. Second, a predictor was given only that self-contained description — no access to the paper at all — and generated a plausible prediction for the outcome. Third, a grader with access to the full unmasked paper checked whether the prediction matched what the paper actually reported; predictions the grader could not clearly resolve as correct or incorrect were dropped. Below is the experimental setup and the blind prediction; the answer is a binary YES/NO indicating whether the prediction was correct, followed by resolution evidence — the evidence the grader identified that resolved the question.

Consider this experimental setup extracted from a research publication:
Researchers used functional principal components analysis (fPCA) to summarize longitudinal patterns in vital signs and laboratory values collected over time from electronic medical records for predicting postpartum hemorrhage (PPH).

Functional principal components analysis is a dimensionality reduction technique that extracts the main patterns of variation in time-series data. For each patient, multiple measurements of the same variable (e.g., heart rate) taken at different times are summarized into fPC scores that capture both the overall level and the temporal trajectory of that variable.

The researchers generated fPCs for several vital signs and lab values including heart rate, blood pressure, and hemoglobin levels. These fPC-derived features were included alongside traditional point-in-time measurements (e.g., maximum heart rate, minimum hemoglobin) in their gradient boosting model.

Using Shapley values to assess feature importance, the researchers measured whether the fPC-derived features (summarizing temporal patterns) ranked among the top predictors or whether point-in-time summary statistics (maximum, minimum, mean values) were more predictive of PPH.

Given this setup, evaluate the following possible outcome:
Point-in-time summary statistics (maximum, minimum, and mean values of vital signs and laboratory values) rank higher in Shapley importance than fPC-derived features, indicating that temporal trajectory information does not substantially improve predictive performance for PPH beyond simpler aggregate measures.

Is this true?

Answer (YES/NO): YES